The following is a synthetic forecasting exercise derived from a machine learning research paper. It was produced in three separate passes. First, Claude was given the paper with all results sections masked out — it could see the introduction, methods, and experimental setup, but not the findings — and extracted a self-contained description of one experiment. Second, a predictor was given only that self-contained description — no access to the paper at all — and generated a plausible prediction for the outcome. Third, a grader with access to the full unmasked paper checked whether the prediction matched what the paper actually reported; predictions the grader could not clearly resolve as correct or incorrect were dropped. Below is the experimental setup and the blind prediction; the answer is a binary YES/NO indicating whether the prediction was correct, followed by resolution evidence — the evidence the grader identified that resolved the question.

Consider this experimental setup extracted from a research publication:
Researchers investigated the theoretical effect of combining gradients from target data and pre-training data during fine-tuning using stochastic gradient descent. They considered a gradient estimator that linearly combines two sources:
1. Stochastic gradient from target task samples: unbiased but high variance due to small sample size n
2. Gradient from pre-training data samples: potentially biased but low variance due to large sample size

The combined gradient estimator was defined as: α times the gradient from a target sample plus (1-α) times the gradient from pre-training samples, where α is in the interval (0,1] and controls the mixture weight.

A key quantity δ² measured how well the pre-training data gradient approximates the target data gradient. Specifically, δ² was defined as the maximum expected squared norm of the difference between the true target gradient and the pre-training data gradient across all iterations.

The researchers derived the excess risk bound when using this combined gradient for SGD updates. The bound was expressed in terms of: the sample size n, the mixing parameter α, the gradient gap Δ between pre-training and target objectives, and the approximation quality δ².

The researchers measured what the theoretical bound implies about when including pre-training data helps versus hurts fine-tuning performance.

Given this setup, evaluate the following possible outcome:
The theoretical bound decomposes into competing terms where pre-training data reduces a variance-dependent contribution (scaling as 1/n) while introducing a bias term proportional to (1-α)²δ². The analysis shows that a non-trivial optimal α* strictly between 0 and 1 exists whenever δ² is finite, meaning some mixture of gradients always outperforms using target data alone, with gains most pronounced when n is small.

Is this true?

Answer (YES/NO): NO